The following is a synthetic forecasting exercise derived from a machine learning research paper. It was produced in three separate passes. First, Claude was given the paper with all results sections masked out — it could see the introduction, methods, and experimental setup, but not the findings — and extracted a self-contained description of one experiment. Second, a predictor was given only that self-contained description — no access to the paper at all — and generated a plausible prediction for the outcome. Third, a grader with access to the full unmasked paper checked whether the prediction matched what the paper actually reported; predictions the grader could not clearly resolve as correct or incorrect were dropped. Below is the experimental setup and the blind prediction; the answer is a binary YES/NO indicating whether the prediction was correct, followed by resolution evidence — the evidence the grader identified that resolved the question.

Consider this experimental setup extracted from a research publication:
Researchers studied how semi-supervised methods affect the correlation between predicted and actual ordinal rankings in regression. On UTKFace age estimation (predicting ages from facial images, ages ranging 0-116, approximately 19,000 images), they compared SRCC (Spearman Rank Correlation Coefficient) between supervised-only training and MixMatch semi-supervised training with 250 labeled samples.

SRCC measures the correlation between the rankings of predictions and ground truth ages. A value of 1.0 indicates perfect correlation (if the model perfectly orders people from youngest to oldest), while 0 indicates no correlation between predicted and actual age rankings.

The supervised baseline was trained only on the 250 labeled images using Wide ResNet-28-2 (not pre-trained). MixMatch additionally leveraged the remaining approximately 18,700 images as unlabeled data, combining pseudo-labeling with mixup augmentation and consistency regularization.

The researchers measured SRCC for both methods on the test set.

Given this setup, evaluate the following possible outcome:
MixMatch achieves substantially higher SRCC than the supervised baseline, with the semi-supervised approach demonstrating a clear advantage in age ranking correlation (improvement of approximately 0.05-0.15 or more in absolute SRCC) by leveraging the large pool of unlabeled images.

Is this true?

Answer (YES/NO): YES